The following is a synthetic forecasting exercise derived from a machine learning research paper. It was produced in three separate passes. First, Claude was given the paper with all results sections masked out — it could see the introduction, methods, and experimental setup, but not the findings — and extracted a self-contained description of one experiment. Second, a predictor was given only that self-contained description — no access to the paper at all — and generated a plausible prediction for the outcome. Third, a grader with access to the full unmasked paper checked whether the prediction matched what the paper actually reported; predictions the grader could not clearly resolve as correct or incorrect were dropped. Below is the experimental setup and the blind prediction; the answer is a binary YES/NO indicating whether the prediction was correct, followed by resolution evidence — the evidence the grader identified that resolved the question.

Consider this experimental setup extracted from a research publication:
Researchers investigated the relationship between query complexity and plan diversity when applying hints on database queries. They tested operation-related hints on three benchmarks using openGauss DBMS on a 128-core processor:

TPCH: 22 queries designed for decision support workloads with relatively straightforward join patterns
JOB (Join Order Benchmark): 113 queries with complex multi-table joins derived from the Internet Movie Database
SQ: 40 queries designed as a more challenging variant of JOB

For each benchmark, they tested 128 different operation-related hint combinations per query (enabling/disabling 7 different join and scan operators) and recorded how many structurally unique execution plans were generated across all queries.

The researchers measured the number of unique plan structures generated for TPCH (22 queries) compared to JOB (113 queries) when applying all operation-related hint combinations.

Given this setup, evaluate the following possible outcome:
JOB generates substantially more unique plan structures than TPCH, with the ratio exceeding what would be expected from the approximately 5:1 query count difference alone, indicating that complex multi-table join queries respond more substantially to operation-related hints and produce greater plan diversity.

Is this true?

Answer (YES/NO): YES